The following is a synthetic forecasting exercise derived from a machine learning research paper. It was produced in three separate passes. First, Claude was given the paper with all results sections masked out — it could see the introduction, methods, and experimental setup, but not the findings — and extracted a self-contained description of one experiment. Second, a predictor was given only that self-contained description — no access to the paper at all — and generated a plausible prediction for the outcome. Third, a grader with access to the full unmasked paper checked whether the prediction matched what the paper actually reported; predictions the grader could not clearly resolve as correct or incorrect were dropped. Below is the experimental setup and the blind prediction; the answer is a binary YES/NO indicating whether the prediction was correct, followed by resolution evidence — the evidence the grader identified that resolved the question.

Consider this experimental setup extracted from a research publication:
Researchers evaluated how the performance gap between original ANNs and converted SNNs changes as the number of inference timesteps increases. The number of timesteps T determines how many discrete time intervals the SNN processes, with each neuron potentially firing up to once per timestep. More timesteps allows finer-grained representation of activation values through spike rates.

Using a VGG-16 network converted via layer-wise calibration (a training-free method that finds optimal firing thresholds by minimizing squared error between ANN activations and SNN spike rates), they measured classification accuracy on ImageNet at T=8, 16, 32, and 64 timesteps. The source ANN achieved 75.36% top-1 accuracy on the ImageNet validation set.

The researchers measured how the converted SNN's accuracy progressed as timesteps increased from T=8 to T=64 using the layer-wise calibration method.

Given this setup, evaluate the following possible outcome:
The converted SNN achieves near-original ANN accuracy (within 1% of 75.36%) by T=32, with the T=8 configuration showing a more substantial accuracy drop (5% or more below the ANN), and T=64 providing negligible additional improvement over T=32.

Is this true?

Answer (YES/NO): NO